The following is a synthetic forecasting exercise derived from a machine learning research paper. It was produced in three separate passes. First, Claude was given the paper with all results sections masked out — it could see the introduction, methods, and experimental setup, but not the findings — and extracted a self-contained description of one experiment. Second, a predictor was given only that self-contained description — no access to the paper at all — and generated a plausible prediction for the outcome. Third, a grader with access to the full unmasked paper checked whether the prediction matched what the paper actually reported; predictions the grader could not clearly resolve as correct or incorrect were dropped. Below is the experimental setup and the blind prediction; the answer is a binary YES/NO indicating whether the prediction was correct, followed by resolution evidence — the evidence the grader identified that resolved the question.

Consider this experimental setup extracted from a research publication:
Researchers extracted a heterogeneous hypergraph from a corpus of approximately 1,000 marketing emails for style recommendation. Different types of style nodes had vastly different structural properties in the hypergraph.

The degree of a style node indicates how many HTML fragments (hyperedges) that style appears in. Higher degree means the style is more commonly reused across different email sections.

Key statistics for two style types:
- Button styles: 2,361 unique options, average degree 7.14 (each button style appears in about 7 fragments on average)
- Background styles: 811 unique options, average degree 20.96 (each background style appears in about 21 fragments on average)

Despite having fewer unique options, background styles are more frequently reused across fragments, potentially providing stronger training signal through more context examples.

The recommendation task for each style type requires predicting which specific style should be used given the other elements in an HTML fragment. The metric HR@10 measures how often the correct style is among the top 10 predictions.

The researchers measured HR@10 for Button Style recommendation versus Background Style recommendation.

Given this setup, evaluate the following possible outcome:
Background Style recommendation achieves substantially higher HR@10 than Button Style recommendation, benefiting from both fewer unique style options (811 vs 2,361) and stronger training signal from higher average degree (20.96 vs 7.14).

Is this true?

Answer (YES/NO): NO